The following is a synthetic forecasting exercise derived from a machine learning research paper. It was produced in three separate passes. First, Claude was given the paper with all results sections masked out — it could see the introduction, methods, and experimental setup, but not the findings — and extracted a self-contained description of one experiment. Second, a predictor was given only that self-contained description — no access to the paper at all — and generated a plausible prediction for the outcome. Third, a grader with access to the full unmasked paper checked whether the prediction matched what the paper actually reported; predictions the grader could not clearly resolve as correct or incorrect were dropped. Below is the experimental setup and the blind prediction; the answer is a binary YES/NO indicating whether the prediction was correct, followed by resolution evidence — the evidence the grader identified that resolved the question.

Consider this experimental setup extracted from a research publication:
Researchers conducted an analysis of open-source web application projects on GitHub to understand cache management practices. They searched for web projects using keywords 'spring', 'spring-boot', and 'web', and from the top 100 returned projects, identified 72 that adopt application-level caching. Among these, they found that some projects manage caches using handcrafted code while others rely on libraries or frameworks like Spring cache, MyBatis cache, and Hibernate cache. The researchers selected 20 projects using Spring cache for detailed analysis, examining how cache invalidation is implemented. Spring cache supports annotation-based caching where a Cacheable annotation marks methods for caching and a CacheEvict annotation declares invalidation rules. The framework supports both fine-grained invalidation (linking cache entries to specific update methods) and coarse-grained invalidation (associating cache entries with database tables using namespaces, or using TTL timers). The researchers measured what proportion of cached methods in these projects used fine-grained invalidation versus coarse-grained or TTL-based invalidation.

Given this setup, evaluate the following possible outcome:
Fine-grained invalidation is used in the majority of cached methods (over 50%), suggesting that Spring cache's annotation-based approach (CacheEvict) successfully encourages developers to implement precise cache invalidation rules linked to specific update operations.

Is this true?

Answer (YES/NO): NO